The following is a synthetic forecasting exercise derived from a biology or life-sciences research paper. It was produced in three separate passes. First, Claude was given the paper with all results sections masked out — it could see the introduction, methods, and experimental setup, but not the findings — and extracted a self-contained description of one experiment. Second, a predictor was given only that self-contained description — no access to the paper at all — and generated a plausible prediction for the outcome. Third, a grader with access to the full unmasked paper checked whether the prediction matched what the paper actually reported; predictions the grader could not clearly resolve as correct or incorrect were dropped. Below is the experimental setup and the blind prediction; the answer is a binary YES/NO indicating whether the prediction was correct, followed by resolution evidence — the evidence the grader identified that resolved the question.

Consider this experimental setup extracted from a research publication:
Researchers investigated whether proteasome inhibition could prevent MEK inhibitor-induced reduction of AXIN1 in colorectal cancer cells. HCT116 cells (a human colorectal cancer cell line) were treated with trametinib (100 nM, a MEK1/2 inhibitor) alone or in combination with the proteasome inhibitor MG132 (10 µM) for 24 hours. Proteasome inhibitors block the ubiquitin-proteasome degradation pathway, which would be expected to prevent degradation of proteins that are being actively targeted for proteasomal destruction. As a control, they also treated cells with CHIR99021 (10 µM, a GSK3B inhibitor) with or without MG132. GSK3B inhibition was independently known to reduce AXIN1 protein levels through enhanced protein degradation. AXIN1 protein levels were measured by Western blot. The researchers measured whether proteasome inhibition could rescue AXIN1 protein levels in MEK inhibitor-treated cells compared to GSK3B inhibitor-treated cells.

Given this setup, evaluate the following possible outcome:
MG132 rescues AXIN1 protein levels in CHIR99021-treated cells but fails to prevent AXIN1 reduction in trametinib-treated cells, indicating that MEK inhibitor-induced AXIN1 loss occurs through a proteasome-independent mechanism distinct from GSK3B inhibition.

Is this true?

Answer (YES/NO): NO